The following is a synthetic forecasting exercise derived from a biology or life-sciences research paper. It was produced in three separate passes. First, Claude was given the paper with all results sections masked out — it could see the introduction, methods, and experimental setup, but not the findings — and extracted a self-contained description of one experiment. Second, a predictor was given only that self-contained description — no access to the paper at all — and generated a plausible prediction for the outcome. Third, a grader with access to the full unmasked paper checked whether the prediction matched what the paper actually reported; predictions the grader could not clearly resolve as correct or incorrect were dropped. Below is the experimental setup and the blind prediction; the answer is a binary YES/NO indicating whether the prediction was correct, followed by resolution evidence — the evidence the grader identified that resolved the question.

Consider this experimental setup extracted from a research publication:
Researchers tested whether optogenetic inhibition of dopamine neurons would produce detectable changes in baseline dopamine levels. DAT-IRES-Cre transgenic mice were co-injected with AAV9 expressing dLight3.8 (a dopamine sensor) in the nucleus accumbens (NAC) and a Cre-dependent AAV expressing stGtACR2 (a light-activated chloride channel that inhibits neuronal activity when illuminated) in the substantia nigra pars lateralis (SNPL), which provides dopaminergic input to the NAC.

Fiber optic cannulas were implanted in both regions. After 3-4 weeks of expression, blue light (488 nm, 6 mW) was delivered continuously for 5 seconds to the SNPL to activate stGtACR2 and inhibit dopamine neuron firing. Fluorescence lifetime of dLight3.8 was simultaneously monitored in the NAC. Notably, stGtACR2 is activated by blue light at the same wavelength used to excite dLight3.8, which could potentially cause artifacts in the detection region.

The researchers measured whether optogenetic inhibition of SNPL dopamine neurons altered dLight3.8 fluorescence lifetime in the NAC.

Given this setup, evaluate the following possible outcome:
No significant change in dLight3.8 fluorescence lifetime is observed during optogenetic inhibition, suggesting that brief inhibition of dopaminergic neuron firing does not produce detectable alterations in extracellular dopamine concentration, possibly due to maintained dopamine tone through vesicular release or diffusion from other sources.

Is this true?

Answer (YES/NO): NO